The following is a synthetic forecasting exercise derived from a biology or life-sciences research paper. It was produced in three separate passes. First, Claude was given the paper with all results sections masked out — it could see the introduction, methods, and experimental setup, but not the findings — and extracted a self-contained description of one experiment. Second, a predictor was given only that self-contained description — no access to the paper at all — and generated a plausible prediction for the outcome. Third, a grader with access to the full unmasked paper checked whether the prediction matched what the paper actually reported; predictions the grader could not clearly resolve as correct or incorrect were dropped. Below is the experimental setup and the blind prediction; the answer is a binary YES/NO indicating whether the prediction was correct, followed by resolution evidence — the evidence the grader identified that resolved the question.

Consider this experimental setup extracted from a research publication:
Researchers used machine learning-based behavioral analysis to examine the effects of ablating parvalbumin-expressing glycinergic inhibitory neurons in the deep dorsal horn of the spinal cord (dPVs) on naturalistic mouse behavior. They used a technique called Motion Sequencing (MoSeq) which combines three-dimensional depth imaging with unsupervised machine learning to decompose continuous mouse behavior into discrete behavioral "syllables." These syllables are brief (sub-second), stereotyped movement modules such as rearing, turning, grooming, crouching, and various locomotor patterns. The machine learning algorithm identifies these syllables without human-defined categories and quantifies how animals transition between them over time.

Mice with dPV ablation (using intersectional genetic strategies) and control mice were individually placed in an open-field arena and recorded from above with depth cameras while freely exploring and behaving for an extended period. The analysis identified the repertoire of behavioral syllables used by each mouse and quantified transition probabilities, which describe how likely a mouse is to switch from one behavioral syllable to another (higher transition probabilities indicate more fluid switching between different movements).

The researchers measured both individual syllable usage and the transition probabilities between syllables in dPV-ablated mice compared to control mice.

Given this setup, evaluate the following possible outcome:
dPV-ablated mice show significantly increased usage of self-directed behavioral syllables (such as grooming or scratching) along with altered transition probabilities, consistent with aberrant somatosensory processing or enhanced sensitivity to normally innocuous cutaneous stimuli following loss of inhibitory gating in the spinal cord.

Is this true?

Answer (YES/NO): NO